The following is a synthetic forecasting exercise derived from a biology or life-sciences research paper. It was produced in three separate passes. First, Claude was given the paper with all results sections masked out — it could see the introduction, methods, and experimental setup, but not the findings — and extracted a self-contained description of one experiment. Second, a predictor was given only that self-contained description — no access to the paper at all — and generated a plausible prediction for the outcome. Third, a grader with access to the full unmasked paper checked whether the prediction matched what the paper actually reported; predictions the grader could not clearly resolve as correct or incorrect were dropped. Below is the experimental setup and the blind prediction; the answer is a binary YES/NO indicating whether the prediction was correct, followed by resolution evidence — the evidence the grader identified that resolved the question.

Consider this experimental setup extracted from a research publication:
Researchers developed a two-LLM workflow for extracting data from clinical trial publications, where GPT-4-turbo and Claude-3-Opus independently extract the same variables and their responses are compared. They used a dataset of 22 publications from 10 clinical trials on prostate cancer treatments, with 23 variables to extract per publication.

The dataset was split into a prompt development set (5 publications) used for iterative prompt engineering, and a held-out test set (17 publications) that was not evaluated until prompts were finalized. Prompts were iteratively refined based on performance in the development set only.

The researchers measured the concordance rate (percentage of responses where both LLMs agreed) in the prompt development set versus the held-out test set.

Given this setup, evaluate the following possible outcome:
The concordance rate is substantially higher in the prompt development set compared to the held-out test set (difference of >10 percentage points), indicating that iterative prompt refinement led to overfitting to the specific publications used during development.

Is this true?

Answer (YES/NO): NO